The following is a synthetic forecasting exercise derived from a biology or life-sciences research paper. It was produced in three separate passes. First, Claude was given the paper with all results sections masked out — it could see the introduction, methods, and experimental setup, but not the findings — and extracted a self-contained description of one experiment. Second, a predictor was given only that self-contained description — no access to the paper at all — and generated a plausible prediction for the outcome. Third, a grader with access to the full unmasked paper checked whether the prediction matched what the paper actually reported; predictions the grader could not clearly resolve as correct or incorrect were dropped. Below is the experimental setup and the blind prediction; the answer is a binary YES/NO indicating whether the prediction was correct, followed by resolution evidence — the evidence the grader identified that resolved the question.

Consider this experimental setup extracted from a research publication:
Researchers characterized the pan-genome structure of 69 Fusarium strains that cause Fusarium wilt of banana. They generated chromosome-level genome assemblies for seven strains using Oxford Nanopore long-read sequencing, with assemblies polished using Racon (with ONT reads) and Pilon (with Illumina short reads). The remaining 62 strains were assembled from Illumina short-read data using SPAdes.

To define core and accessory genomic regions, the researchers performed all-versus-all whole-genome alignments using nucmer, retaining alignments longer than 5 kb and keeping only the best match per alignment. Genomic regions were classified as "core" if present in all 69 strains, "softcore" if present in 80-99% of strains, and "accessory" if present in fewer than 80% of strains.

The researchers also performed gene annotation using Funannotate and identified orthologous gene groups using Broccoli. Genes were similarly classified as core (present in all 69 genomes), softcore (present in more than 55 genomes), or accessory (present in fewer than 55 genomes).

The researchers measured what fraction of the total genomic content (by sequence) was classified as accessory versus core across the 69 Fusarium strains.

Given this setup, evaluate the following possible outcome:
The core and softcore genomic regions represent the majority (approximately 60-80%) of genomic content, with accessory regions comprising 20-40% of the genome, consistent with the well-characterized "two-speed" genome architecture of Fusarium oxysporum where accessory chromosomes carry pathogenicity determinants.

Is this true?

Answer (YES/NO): NO